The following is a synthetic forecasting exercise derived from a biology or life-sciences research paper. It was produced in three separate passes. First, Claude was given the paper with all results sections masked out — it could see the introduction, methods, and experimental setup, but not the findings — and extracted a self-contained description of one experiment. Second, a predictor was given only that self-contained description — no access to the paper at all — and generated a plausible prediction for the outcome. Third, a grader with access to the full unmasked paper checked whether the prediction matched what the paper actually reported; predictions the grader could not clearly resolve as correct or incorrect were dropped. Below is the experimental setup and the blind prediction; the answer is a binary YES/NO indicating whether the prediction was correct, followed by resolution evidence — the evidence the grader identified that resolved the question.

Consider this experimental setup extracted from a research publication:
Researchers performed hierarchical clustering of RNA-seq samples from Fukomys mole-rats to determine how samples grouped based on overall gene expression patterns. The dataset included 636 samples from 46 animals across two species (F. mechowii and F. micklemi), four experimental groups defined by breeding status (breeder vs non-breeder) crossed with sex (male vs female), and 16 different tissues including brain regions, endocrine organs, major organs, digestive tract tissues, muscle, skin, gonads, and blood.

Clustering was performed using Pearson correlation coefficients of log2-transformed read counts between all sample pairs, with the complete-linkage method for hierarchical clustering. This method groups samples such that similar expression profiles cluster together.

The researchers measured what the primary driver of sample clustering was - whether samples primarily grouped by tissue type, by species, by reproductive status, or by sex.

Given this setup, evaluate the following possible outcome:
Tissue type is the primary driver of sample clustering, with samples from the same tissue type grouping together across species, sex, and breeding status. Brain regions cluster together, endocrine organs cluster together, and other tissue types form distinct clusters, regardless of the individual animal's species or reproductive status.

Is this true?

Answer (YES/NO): NO